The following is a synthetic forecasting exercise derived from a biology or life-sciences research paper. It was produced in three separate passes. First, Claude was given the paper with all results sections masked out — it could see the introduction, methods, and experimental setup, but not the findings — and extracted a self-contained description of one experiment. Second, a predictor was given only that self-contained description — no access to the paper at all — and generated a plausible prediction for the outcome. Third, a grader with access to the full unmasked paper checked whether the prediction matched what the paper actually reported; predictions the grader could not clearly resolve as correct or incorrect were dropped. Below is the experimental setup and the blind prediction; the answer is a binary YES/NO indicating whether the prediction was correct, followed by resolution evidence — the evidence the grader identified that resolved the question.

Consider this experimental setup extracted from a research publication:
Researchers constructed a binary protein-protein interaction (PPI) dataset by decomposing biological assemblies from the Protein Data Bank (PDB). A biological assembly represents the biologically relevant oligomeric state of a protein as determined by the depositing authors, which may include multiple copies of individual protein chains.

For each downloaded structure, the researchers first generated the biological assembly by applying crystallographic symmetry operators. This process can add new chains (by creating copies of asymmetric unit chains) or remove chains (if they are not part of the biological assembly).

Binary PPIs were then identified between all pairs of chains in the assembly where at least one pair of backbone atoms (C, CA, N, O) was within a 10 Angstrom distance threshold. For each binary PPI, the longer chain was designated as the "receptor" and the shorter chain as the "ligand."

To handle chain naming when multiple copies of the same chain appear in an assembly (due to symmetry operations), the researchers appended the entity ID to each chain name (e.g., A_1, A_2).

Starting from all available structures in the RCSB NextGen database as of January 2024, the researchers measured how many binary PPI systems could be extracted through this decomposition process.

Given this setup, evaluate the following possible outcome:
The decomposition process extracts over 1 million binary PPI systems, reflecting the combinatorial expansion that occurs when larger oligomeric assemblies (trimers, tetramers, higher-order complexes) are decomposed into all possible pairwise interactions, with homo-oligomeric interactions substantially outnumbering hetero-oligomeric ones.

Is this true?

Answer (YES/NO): YES